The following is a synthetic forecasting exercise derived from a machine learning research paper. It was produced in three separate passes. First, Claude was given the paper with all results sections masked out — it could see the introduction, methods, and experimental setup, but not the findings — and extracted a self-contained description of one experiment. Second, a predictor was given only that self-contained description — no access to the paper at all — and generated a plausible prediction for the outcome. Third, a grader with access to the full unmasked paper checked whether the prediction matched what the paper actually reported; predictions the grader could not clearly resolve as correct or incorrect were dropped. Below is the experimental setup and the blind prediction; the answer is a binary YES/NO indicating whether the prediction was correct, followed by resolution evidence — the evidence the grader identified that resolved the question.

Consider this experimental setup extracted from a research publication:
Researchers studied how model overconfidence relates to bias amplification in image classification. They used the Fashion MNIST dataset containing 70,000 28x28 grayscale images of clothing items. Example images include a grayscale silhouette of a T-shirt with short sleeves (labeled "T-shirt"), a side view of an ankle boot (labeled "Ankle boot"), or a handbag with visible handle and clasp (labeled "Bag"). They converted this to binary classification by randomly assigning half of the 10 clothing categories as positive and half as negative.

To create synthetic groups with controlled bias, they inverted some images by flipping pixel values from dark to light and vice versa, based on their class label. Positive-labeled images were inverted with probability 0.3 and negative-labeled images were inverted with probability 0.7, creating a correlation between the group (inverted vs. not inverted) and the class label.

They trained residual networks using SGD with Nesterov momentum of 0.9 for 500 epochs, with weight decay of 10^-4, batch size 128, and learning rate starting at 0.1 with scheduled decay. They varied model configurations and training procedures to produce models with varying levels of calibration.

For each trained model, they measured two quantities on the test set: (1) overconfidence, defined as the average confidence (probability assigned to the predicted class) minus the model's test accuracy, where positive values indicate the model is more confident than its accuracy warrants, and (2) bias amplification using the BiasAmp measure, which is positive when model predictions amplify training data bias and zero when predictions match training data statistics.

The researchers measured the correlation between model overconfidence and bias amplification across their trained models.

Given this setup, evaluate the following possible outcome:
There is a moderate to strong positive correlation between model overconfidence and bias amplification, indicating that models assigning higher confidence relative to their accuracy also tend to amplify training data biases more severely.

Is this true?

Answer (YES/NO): NO